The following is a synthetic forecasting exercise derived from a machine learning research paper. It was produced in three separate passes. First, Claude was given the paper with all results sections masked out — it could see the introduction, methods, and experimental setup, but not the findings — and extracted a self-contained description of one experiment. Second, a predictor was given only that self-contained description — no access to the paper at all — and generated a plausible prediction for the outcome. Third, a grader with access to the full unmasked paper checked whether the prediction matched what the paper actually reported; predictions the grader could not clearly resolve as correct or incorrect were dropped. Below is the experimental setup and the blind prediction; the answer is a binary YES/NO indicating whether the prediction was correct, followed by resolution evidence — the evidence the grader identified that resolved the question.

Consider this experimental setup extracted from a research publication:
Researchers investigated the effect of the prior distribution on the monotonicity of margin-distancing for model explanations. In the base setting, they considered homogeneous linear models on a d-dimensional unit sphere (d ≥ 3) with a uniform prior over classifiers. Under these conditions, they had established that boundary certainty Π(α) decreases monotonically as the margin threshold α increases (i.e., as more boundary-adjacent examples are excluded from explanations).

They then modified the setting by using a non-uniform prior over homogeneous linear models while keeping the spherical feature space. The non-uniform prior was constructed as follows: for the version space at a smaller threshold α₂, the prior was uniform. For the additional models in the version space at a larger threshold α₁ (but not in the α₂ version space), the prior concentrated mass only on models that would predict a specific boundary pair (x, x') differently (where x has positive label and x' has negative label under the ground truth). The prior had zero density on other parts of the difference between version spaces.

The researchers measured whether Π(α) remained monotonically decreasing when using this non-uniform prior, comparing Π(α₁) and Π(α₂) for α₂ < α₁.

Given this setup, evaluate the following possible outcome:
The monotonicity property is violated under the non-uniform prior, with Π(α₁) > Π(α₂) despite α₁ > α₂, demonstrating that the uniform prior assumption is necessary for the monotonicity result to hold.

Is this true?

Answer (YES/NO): YES